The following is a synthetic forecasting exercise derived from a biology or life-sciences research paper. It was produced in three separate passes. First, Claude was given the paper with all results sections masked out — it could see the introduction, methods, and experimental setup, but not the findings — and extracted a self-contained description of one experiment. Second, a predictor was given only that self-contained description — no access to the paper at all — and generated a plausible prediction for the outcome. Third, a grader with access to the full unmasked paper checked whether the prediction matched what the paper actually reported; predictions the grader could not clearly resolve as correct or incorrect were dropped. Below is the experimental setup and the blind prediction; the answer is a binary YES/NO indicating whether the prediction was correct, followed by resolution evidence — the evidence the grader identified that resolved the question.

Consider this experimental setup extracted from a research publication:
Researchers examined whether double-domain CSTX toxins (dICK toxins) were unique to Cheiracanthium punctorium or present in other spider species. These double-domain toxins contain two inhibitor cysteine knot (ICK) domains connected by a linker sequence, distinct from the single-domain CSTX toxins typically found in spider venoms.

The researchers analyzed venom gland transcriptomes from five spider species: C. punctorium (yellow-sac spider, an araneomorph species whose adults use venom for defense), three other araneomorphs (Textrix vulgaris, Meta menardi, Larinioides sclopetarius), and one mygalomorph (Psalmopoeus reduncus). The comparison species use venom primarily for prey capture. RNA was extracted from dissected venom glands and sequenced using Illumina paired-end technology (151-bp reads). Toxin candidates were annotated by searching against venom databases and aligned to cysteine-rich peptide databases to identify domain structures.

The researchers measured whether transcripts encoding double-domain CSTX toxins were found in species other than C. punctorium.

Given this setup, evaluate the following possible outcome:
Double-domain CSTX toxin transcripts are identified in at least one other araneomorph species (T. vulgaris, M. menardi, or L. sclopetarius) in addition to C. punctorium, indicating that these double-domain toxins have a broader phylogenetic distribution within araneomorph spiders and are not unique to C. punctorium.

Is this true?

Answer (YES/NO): NO